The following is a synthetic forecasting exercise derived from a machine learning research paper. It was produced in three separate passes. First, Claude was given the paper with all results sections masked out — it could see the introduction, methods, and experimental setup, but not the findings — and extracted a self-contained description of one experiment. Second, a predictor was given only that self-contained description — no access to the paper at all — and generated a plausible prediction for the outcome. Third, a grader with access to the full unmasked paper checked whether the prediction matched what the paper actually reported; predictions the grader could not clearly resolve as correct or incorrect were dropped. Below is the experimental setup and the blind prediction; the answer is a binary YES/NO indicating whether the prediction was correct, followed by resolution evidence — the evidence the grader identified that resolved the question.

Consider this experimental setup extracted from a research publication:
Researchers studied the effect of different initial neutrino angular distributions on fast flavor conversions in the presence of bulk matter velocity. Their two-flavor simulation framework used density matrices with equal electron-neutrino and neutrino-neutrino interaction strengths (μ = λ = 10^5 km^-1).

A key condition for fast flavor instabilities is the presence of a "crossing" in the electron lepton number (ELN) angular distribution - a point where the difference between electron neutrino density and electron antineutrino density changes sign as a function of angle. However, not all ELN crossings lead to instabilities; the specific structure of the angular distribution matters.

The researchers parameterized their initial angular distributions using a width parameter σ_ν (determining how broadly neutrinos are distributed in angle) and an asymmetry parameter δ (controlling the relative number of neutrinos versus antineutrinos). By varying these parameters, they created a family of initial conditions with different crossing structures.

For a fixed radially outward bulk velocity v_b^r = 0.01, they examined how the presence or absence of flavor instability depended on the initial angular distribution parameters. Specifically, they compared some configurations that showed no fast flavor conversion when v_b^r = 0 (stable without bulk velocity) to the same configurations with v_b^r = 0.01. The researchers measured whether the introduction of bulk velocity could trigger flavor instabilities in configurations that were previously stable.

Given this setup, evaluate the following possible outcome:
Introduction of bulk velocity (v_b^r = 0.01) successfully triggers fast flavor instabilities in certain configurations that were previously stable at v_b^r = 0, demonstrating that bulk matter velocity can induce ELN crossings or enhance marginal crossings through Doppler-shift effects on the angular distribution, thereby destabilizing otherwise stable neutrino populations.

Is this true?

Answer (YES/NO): NO